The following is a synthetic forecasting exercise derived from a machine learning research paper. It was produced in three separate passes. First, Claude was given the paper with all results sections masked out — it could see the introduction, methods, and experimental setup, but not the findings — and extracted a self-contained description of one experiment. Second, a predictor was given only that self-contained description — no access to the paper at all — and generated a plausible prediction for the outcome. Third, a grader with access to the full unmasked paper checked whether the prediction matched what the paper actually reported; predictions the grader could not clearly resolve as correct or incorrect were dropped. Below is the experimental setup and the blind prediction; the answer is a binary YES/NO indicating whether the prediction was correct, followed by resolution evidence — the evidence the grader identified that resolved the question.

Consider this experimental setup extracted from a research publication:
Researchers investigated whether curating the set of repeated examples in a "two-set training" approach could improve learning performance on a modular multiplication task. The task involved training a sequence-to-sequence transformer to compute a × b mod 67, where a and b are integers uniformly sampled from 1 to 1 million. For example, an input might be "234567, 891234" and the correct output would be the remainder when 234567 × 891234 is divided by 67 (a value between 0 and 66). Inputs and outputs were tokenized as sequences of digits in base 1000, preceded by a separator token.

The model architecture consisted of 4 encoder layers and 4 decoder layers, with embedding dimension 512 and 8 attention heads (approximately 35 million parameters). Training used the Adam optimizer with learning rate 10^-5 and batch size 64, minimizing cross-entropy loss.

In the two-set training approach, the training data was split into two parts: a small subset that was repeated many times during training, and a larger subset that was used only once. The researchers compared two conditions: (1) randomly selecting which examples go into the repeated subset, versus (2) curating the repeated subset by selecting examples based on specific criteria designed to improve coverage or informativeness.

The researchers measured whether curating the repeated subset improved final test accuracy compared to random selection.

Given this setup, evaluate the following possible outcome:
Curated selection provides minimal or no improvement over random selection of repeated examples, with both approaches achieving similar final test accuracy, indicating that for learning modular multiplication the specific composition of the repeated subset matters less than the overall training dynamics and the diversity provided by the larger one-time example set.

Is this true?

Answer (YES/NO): YES